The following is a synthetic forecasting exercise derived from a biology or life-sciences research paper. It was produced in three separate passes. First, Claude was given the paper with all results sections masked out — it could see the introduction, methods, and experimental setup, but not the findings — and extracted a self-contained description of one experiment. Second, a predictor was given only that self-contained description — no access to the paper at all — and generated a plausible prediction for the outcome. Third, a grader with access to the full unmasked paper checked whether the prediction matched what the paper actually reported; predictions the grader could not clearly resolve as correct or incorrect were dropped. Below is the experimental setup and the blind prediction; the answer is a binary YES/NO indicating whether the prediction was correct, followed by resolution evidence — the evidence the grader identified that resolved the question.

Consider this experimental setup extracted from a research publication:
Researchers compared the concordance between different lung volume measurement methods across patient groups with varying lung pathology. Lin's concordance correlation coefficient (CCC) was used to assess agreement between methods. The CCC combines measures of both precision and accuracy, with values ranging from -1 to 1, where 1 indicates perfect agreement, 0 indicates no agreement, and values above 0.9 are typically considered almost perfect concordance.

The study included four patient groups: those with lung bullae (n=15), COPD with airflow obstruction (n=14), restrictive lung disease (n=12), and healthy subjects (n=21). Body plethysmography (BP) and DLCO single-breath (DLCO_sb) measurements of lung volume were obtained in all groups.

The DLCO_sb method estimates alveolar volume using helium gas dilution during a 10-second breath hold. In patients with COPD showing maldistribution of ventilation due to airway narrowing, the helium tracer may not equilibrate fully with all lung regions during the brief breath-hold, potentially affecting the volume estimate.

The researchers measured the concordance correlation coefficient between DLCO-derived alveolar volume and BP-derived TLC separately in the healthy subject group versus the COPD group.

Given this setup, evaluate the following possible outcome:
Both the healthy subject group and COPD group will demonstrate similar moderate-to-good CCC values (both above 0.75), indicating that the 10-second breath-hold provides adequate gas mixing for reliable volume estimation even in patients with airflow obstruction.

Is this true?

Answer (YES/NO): NO